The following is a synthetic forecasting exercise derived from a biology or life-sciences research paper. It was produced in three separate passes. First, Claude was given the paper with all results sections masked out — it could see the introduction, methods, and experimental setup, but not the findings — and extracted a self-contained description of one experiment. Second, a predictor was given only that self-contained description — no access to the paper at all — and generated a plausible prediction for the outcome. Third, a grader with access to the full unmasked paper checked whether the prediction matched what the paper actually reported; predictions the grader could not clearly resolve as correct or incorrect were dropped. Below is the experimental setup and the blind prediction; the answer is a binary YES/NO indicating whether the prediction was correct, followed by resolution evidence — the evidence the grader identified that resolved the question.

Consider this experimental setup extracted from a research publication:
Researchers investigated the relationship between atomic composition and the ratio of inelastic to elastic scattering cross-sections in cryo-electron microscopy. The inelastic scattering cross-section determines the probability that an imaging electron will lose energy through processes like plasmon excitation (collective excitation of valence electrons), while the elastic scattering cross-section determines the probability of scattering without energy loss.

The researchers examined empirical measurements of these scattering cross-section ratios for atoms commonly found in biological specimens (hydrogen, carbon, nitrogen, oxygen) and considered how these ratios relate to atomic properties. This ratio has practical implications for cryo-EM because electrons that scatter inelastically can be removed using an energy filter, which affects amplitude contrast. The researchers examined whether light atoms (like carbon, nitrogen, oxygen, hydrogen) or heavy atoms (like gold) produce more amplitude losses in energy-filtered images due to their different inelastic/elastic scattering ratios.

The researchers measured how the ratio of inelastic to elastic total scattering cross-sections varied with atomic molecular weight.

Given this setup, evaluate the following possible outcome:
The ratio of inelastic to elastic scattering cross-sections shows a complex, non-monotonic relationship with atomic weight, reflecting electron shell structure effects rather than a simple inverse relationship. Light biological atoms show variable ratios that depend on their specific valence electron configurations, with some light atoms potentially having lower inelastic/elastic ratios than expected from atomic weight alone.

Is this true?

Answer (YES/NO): NO